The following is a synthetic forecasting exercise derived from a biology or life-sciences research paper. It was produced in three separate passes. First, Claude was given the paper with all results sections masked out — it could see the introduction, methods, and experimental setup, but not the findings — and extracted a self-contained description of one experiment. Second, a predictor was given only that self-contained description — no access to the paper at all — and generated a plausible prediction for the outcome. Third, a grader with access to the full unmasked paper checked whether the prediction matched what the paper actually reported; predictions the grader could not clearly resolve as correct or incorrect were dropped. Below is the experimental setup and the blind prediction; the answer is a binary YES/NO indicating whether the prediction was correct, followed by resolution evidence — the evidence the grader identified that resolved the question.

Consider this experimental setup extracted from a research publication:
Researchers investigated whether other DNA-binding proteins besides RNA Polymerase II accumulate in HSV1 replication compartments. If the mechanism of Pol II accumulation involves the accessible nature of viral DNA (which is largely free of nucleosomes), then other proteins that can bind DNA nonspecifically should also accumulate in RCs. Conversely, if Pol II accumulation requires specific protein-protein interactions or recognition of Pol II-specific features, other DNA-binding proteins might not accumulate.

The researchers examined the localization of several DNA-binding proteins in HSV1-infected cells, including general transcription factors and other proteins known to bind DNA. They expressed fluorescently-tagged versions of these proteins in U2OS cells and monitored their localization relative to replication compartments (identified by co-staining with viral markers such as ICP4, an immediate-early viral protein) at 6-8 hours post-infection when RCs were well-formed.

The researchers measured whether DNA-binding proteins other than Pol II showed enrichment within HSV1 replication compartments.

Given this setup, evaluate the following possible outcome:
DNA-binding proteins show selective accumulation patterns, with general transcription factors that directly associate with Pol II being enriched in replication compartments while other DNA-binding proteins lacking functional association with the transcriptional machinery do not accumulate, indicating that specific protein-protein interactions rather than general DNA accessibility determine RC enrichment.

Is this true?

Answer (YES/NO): NO